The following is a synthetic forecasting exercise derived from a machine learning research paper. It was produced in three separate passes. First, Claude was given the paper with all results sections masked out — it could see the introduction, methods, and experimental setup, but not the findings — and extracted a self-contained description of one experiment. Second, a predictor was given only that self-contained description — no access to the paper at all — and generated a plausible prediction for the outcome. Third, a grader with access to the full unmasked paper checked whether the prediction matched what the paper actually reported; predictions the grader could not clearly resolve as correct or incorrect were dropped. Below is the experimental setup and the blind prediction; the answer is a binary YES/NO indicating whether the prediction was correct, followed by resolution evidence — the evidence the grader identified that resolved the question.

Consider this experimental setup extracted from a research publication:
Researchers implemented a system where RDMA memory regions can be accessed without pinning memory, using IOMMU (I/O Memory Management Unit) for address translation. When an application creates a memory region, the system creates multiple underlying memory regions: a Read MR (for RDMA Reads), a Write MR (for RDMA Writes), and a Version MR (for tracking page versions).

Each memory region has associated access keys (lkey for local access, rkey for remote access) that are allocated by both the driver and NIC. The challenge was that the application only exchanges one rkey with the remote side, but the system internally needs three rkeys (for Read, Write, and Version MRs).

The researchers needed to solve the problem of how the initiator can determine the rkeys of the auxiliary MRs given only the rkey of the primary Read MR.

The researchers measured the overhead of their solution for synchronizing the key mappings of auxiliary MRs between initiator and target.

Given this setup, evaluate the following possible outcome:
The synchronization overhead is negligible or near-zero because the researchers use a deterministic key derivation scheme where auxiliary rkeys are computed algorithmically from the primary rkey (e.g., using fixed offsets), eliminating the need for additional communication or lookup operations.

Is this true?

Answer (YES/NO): NO